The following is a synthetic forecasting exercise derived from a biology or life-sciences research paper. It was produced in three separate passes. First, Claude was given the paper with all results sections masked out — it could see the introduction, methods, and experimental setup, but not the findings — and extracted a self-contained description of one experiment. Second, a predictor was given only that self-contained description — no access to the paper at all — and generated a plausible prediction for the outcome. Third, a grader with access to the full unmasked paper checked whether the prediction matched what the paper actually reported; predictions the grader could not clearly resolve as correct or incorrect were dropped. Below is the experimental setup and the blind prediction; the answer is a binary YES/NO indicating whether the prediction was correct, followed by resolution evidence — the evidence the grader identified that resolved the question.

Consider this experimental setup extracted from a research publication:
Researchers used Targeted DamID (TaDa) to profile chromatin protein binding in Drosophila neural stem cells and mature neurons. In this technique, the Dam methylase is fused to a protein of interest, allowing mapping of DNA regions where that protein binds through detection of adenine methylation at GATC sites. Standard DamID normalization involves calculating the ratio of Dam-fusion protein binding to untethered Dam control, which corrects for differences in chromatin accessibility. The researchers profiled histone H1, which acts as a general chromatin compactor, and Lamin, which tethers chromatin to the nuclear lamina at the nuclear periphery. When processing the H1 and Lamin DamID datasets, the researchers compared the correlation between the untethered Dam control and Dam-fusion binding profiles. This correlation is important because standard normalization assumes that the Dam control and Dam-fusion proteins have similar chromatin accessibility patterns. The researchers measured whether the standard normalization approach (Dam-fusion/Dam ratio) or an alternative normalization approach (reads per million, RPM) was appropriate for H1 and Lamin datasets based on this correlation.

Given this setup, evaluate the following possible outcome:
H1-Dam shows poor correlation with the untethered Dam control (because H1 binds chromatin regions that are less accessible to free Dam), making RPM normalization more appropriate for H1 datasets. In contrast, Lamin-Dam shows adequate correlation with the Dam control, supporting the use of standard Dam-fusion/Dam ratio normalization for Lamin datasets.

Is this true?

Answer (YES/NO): NO